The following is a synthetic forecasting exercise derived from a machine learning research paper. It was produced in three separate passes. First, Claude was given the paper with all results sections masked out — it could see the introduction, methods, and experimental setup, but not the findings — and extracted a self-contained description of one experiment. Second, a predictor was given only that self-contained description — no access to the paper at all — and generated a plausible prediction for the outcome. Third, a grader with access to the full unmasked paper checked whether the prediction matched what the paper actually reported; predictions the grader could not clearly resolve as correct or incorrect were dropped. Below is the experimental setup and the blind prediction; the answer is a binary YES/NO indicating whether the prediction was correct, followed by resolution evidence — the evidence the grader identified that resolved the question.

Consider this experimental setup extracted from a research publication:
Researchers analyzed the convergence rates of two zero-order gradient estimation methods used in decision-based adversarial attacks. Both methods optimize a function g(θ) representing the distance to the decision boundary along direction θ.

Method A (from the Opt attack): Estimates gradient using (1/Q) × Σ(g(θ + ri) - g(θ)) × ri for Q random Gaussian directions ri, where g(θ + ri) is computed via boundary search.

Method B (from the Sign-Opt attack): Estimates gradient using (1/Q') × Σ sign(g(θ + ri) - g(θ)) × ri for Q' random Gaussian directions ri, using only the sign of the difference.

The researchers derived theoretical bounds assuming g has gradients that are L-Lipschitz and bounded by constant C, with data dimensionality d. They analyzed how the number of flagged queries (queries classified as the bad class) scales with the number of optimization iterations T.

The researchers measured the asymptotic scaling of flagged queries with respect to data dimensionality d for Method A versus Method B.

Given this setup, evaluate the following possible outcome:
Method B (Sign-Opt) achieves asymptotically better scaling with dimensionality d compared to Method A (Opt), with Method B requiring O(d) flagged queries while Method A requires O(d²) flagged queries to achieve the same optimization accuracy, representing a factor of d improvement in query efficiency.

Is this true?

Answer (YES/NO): NO